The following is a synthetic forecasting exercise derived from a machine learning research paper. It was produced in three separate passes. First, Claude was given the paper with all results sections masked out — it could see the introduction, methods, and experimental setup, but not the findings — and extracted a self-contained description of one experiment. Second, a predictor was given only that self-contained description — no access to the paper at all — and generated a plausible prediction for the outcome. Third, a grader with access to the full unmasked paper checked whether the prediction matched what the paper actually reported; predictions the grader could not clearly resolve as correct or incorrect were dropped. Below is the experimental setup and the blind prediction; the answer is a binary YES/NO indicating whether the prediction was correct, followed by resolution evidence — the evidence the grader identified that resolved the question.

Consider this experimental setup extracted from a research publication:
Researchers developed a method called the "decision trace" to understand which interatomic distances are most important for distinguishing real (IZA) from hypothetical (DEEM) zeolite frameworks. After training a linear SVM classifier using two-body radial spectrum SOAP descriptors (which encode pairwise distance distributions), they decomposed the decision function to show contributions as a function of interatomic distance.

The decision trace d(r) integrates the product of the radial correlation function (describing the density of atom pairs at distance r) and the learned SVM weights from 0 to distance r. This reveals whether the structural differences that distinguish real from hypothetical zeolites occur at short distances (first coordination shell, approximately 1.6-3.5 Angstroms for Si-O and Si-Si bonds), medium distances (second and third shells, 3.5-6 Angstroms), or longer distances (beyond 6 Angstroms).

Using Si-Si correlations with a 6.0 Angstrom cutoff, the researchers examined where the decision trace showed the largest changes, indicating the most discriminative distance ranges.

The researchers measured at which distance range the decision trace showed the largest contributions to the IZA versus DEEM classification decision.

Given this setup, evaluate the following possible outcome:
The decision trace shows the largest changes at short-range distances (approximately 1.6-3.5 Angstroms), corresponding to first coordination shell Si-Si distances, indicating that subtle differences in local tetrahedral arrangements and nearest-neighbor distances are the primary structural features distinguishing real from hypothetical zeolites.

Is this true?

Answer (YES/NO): NO